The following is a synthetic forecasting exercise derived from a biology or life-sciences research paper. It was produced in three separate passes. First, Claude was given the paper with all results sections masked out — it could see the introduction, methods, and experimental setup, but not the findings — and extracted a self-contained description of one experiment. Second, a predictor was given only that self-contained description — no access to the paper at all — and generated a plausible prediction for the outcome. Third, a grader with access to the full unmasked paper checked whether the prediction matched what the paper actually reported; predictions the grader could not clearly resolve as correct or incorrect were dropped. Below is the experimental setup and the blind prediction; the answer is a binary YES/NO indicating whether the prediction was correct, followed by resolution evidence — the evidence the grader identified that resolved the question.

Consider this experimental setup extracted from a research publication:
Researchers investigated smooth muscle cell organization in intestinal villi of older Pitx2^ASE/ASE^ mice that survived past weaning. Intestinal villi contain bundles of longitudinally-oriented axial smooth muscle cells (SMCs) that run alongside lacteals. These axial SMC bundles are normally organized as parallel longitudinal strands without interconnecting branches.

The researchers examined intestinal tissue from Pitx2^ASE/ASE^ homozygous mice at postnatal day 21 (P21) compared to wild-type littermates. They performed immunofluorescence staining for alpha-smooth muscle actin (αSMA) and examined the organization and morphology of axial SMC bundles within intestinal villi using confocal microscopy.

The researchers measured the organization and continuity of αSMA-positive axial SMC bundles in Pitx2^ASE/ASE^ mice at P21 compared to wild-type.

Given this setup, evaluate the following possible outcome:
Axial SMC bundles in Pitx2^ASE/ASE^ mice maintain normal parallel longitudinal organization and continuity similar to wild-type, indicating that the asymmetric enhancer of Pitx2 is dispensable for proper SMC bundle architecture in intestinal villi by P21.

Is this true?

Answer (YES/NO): NO